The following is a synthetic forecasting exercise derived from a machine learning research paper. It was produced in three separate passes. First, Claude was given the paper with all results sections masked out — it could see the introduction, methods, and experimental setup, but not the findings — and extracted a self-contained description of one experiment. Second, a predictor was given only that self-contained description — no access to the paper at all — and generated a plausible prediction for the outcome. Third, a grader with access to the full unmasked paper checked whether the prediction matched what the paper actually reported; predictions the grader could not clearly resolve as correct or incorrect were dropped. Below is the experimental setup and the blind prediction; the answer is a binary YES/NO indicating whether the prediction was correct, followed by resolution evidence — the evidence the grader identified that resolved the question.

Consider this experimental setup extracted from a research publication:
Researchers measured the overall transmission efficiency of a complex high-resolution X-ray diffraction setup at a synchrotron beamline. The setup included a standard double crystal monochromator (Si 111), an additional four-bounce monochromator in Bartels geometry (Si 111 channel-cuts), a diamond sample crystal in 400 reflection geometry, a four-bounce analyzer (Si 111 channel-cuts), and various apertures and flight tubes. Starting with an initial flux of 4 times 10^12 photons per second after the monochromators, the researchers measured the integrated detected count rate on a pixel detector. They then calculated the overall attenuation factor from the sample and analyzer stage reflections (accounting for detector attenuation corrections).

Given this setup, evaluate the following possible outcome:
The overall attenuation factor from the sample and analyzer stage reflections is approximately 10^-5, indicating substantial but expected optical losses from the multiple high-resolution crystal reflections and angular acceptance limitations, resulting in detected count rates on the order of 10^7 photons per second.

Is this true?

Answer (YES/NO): NO